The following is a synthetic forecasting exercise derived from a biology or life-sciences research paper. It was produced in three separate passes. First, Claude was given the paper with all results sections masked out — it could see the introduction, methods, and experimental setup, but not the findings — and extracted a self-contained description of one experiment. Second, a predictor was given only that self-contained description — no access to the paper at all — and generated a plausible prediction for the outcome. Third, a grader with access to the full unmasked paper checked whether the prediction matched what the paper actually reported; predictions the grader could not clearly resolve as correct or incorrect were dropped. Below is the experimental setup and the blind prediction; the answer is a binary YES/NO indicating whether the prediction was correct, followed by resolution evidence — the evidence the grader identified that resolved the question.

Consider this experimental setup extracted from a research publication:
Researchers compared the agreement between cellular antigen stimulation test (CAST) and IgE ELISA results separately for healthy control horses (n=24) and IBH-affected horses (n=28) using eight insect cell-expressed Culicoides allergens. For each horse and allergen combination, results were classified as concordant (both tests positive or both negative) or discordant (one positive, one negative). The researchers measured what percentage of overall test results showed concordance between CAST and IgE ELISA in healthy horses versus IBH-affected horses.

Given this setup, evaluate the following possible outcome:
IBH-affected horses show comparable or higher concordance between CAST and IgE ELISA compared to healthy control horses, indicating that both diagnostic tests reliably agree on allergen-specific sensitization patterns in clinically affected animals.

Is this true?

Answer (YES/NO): NO